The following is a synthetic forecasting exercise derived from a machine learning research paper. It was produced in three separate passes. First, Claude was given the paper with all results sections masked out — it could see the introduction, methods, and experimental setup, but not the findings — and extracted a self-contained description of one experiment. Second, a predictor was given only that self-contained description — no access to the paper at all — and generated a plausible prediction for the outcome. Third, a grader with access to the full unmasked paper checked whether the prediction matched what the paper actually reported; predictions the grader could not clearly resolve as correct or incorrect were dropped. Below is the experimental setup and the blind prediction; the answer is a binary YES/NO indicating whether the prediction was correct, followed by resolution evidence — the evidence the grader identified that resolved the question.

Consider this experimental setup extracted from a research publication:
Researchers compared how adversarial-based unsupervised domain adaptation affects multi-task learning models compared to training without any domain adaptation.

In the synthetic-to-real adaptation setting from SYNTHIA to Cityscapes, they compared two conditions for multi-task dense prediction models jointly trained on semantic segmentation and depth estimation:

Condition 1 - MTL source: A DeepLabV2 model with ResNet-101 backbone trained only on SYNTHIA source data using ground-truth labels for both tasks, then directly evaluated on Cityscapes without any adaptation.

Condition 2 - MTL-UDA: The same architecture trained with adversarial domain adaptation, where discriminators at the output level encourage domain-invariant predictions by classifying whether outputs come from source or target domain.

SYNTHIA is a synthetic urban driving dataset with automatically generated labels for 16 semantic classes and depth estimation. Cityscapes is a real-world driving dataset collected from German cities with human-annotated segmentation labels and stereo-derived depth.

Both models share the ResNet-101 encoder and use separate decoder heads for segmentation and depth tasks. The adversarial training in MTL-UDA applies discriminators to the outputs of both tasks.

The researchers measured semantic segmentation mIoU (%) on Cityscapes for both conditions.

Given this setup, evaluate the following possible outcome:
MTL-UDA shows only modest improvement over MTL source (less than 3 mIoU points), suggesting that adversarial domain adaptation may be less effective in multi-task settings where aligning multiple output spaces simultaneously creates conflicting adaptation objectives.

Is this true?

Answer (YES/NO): YES